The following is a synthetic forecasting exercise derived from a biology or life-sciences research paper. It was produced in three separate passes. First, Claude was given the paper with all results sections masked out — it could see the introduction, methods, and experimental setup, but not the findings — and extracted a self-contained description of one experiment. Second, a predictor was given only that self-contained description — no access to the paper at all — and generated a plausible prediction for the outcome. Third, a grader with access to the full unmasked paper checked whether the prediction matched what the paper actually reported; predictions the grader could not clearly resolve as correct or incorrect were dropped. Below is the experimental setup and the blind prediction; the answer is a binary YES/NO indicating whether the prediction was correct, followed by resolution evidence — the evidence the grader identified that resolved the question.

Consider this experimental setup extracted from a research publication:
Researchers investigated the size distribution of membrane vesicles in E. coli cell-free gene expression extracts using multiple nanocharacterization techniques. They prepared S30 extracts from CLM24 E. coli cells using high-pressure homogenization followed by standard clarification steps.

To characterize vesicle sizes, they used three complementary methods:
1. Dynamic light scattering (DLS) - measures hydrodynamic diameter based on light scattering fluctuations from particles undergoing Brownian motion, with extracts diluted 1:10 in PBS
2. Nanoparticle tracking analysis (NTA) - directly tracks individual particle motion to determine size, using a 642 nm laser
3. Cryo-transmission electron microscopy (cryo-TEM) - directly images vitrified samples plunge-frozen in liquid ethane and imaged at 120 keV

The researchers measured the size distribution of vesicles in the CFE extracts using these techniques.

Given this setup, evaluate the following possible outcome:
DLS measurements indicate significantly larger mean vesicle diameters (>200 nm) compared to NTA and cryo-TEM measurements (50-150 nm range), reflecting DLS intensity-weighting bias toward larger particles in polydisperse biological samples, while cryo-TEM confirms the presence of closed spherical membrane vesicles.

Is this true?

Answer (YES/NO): NO